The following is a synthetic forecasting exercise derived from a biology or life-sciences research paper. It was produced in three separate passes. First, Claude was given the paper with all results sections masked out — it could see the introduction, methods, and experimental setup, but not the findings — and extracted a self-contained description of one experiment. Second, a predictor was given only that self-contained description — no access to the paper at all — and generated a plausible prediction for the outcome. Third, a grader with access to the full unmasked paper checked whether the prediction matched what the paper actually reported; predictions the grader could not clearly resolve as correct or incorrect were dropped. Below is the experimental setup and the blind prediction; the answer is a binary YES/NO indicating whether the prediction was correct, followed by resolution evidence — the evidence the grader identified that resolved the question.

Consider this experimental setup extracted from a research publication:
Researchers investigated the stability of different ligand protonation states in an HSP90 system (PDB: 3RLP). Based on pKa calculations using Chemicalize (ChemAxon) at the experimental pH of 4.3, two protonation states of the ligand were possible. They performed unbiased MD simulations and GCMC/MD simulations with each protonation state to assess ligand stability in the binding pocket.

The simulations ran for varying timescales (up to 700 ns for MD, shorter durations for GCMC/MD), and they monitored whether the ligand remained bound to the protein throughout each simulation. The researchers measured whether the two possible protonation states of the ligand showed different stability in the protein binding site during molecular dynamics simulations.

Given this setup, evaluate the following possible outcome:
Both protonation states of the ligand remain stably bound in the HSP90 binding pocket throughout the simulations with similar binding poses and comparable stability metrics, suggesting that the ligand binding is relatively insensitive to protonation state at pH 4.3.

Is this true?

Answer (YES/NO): NO